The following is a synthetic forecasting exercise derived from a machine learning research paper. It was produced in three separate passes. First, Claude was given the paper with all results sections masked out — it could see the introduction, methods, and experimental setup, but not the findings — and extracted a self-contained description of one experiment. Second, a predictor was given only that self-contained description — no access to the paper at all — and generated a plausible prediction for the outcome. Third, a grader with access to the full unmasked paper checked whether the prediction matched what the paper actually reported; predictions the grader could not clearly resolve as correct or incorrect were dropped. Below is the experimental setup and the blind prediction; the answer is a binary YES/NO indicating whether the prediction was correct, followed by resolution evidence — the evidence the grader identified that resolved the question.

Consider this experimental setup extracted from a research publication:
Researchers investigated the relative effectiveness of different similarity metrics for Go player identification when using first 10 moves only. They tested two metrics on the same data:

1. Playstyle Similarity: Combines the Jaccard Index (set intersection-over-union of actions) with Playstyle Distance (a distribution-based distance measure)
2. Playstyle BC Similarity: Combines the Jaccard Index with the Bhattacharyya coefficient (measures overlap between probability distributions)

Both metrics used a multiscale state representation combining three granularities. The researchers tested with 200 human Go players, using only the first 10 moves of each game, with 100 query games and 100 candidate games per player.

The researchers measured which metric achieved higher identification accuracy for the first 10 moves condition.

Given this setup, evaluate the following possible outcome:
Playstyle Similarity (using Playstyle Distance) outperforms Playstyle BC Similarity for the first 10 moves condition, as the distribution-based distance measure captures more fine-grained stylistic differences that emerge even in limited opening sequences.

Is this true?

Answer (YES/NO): NO